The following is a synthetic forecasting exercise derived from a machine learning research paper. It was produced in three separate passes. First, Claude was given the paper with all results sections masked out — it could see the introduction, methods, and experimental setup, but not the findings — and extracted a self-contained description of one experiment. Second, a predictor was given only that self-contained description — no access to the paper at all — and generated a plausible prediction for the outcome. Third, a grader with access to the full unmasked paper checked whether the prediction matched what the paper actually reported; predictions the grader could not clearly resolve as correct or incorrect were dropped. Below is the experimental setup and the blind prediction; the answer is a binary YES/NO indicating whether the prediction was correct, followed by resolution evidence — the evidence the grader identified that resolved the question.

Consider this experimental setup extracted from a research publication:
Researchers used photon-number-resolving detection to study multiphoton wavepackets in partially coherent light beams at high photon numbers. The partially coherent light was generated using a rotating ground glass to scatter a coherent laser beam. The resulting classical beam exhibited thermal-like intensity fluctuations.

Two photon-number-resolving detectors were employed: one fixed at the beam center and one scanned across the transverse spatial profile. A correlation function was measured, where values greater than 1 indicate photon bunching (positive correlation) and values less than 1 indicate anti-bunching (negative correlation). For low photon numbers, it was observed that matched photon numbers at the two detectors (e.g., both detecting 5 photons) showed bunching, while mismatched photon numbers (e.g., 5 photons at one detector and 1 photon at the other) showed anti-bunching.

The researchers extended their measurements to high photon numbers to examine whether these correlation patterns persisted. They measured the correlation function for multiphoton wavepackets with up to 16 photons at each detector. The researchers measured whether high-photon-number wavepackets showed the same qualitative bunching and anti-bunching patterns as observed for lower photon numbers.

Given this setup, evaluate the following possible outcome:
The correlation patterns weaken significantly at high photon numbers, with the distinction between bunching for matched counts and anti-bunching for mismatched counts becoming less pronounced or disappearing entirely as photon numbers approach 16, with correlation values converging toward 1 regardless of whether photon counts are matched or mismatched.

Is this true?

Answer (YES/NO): NO